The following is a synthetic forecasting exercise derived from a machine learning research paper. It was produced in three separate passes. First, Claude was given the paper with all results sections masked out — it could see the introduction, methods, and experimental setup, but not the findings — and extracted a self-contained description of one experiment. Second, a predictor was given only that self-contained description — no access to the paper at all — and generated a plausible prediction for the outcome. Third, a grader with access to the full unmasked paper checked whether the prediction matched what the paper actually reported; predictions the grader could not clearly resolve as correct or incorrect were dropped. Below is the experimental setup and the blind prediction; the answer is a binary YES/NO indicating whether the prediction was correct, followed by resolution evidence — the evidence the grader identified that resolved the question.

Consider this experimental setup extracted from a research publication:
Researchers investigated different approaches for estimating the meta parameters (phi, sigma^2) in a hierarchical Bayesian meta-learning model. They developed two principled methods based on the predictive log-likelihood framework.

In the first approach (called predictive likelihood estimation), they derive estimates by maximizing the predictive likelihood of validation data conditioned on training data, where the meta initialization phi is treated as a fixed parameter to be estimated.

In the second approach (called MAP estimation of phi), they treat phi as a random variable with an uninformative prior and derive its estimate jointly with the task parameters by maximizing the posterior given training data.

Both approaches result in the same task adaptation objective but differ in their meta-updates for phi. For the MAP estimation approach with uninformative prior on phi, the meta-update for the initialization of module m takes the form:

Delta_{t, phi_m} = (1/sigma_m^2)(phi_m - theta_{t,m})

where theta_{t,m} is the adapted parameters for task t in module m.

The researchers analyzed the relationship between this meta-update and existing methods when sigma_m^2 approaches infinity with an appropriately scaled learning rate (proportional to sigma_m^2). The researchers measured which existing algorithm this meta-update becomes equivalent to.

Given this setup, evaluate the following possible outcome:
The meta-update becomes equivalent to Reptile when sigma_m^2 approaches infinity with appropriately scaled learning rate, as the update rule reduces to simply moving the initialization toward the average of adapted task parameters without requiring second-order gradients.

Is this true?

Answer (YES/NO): YES